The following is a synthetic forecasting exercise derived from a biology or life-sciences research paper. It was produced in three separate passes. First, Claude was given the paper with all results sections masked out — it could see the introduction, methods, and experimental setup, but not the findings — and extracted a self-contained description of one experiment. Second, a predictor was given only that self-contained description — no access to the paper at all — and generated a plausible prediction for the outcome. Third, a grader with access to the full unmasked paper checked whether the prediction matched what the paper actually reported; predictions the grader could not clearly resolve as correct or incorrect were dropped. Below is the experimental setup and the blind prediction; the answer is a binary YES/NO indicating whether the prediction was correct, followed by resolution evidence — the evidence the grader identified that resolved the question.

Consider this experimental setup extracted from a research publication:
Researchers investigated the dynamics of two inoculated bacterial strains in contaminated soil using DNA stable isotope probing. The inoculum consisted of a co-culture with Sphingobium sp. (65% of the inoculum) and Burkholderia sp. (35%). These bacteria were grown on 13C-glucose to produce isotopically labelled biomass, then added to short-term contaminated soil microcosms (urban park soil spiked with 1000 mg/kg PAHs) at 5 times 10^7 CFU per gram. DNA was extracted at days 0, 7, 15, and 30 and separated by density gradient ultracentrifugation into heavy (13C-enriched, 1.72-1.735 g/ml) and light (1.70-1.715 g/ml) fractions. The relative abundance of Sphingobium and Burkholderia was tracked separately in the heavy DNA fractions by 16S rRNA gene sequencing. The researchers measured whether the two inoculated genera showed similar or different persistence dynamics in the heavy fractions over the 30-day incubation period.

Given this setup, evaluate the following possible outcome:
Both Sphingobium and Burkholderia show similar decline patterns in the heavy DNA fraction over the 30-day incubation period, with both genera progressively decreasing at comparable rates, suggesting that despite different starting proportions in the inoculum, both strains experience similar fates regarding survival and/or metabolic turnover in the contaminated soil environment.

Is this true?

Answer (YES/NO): YES